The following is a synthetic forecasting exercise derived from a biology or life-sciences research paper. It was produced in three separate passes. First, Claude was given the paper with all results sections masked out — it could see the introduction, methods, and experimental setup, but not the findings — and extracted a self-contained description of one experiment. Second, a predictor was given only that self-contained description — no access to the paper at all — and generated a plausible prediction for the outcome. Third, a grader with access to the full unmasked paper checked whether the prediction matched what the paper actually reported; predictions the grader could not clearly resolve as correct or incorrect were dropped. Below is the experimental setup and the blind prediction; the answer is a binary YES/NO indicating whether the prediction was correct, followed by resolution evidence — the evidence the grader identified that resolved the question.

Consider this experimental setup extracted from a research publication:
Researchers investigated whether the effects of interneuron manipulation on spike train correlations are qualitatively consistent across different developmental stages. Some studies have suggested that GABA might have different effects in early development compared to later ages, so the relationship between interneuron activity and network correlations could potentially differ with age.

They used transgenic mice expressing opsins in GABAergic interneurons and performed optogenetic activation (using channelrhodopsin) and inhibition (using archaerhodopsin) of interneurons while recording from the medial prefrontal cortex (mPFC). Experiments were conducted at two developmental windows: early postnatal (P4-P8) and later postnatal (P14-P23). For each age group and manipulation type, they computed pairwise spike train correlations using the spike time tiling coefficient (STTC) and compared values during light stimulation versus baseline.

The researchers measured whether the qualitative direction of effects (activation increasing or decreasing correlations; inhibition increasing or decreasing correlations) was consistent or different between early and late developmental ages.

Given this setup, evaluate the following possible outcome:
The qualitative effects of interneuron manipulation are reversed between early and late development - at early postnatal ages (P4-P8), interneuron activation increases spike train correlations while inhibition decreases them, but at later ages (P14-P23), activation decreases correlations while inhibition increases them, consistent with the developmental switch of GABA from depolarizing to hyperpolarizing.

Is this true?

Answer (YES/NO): NO